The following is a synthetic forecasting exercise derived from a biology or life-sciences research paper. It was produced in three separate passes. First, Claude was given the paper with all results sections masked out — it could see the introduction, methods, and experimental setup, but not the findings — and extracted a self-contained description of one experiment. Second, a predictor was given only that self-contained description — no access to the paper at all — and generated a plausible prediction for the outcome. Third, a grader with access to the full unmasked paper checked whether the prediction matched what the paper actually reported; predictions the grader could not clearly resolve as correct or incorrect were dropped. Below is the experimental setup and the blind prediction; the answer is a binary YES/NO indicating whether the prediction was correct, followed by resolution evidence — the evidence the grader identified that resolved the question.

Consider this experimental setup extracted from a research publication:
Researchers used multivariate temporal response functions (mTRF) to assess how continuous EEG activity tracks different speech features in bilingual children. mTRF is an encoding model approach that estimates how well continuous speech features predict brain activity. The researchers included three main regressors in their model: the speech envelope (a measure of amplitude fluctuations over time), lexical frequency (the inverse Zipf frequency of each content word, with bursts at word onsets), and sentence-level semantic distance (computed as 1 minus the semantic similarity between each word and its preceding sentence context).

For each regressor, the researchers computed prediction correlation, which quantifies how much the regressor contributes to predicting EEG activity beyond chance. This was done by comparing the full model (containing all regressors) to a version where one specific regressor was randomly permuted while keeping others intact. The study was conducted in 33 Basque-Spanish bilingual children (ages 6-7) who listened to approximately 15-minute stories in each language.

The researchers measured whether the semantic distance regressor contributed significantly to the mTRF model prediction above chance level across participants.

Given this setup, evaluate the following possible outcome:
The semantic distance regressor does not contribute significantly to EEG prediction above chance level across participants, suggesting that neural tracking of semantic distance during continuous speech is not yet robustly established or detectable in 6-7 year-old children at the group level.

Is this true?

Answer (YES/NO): NO